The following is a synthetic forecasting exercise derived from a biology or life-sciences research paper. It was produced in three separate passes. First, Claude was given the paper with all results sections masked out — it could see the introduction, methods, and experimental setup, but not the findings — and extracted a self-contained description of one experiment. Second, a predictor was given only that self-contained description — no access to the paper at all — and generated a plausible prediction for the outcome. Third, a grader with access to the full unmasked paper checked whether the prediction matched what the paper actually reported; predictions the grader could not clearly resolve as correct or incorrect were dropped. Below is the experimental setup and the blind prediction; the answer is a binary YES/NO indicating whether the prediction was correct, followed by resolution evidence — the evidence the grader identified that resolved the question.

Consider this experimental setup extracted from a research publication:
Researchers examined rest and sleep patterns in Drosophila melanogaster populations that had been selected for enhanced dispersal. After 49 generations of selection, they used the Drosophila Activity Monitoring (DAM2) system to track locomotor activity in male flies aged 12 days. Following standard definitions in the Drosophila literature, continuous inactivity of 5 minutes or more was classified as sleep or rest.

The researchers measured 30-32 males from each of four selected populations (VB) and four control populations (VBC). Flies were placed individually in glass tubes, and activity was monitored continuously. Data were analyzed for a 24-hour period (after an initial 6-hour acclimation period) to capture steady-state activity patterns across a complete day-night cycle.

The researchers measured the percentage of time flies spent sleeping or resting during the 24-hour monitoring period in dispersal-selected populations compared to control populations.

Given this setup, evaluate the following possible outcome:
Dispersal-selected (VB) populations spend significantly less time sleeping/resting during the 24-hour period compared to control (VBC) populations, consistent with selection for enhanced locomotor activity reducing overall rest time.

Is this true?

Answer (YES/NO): NO